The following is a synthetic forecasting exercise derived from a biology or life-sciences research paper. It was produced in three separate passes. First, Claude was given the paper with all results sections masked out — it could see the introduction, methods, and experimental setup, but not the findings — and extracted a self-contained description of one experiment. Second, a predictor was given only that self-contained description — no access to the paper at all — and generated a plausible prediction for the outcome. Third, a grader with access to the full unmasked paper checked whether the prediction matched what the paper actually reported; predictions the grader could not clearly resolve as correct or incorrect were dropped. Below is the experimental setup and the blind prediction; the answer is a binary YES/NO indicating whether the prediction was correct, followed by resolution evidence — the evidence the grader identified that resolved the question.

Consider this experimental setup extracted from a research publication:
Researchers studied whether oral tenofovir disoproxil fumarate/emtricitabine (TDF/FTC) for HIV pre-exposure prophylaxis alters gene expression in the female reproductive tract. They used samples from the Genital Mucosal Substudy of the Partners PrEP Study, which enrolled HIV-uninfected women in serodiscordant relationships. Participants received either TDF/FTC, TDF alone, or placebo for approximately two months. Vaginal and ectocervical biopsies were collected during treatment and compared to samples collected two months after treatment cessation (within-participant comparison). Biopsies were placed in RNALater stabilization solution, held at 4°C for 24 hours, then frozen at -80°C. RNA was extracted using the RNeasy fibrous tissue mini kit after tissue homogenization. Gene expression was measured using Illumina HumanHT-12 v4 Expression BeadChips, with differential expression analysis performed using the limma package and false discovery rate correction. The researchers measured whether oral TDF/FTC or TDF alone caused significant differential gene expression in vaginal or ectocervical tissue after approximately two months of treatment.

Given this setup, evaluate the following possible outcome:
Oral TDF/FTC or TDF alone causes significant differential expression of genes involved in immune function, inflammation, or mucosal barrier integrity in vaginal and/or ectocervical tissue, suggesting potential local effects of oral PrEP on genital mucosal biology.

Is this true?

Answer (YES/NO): NO